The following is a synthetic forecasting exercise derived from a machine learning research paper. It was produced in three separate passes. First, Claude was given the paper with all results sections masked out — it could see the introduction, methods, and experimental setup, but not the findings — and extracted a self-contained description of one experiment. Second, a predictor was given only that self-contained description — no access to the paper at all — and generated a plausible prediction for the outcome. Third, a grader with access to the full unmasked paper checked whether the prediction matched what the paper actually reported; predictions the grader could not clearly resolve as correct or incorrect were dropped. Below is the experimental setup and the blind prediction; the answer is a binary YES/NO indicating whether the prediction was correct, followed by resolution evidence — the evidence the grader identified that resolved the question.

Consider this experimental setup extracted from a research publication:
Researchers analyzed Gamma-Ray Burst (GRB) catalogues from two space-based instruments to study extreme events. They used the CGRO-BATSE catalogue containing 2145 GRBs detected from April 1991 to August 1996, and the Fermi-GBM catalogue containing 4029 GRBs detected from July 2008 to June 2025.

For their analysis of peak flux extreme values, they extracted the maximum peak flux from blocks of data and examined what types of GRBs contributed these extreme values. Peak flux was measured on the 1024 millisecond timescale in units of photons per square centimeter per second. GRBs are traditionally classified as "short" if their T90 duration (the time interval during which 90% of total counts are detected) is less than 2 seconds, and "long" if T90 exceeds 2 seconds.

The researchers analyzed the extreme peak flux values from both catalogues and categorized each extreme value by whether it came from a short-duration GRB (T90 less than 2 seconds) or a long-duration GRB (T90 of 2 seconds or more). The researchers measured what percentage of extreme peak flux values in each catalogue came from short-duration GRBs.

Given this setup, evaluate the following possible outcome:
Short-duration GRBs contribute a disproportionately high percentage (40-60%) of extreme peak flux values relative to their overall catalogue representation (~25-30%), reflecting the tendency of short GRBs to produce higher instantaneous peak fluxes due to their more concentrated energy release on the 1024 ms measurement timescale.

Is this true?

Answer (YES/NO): NO